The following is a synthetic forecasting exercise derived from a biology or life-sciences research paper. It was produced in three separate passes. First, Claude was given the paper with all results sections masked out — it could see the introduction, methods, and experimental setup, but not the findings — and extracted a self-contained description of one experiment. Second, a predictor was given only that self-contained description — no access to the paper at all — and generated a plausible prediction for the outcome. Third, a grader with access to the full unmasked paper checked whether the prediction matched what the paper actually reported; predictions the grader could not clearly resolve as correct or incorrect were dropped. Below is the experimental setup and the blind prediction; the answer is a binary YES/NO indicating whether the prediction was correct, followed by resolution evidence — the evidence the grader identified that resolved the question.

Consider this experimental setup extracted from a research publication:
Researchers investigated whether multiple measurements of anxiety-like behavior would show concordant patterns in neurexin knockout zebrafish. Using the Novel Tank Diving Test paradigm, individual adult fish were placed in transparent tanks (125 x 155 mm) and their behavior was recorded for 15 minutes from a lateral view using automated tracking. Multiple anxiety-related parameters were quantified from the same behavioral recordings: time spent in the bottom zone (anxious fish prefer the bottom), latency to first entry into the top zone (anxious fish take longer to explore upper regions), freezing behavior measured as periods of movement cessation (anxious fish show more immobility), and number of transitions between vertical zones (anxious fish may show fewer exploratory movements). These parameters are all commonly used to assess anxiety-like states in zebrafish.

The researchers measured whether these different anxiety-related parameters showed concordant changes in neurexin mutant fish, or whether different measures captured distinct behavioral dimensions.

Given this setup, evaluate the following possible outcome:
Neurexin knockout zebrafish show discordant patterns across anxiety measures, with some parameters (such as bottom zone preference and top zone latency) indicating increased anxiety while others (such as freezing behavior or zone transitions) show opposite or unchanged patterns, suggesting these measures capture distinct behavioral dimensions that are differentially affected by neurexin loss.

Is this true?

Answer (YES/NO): NO